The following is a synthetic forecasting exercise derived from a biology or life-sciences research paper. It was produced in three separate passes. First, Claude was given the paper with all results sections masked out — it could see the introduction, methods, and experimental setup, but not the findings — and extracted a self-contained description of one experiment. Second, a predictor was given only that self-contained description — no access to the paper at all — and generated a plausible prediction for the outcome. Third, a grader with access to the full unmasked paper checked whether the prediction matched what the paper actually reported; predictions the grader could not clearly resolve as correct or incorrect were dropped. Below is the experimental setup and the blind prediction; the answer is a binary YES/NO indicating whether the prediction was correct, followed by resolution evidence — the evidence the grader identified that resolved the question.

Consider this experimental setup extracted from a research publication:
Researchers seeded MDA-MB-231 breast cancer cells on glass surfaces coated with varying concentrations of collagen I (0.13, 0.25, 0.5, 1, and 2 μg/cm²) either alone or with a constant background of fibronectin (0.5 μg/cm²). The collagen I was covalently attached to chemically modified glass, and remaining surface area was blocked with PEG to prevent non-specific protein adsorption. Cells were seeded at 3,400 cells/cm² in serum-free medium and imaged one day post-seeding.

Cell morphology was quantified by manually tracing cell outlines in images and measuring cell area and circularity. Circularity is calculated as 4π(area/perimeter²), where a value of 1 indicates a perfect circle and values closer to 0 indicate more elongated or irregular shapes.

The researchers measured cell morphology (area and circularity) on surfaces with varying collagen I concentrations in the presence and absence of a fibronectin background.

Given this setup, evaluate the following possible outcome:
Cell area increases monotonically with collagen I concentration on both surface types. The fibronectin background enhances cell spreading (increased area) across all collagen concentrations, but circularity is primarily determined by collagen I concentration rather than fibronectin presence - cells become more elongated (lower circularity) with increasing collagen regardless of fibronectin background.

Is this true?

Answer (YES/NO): NO